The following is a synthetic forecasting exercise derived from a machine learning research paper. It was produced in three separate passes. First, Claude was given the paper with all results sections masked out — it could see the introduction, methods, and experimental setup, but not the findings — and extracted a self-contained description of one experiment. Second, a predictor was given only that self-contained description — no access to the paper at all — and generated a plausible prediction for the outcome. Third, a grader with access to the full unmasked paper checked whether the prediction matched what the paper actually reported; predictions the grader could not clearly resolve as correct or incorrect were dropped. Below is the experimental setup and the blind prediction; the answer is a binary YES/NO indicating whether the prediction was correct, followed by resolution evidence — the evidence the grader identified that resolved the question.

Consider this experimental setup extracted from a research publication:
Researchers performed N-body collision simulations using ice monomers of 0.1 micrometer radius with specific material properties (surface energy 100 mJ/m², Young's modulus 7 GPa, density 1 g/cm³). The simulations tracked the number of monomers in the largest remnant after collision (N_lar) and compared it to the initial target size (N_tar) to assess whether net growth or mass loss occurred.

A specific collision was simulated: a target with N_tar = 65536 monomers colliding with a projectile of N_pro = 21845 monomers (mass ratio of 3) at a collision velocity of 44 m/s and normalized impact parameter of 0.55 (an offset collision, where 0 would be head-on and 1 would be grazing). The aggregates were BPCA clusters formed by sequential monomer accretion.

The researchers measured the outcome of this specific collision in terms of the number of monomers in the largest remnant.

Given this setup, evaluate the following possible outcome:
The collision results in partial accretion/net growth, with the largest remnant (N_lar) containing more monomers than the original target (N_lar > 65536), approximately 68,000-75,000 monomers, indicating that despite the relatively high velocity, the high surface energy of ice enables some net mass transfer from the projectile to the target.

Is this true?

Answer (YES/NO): NO